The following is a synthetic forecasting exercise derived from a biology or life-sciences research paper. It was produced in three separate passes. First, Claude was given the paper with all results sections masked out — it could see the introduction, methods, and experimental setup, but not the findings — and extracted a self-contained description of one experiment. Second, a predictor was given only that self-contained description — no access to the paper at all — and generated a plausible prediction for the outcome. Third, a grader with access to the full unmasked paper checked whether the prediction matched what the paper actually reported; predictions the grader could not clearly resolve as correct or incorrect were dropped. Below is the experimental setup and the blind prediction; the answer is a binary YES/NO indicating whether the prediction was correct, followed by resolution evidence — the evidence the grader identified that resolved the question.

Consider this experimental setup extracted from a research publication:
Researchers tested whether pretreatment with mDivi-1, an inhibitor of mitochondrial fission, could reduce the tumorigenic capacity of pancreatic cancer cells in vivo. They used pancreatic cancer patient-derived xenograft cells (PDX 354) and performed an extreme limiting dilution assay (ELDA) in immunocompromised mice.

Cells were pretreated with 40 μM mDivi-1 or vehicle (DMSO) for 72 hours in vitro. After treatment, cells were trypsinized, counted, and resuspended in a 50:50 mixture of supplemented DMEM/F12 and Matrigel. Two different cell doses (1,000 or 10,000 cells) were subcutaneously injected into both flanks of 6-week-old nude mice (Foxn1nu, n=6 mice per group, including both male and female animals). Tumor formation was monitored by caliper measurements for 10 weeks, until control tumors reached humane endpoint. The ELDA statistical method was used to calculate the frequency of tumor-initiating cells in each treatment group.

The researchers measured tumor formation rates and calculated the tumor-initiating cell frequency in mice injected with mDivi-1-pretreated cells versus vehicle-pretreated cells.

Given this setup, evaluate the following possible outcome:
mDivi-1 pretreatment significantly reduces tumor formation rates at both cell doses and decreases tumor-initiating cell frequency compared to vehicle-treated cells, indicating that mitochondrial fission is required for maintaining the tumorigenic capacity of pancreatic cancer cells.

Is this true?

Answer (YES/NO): YES